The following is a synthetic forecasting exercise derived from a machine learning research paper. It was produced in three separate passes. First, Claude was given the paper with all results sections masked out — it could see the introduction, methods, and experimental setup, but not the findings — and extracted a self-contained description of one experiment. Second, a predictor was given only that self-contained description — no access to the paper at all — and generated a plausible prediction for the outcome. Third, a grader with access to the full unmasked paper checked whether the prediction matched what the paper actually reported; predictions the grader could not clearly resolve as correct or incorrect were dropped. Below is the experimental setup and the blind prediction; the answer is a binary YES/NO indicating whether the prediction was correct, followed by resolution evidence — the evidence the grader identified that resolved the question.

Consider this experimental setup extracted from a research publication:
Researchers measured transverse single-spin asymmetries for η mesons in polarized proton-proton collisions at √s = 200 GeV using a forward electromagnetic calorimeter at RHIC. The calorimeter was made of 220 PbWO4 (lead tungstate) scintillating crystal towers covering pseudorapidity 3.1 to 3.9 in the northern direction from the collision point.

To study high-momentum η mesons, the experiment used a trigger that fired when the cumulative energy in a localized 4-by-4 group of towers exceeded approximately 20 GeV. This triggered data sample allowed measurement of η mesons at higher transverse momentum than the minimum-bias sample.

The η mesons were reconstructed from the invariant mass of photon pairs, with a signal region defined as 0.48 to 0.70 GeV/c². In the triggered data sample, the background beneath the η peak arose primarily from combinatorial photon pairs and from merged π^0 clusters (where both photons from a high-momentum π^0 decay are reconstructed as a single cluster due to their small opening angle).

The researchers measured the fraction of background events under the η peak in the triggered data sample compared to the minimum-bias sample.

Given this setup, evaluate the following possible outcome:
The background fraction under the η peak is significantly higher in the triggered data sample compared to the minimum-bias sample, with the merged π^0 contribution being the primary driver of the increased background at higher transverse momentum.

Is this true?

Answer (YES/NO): NO